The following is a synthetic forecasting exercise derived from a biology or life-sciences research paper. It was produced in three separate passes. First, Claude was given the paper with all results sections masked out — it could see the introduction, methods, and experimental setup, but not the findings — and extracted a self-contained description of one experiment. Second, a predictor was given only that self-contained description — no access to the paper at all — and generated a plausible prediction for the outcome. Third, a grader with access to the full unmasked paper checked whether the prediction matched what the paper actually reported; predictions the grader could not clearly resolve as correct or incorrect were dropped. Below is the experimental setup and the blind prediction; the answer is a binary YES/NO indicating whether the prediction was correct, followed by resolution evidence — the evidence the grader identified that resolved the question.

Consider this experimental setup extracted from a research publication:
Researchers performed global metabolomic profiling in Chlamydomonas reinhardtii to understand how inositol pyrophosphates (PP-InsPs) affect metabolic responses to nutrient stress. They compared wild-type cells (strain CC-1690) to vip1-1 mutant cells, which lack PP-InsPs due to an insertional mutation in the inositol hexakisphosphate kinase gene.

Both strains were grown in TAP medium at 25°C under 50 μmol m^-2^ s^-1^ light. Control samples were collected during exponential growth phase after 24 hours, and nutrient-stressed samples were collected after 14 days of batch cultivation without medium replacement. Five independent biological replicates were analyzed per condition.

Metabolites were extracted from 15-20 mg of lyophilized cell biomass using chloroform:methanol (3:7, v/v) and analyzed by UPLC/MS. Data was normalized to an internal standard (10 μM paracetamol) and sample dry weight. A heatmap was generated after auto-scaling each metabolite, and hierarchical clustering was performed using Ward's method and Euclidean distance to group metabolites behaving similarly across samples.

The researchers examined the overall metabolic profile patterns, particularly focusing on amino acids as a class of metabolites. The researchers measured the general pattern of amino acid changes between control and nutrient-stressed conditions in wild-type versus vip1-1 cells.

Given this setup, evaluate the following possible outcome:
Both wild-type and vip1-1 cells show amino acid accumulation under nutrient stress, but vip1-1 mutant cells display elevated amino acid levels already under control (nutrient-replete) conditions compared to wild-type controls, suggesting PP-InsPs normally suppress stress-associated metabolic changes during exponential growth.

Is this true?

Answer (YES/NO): NO